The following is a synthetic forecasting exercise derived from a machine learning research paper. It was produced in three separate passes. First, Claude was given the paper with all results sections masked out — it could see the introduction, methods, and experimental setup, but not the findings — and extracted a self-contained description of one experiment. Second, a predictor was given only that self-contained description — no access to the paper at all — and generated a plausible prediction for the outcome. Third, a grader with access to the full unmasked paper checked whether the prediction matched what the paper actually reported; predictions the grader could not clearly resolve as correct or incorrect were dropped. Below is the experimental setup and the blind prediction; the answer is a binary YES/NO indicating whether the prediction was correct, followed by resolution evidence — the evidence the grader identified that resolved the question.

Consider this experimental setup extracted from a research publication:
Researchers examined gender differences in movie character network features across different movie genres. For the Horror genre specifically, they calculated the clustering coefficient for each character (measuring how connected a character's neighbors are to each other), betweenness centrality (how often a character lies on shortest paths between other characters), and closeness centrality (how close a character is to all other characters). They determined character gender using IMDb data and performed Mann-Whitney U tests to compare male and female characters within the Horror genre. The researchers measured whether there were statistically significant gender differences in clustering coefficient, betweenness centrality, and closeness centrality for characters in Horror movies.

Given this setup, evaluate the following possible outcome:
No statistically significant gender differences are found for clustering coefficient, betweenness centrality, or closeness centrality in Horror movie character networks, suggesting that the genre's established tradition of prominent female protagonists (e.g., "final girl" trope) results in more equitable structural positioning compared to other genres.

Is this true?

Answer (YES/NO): YES